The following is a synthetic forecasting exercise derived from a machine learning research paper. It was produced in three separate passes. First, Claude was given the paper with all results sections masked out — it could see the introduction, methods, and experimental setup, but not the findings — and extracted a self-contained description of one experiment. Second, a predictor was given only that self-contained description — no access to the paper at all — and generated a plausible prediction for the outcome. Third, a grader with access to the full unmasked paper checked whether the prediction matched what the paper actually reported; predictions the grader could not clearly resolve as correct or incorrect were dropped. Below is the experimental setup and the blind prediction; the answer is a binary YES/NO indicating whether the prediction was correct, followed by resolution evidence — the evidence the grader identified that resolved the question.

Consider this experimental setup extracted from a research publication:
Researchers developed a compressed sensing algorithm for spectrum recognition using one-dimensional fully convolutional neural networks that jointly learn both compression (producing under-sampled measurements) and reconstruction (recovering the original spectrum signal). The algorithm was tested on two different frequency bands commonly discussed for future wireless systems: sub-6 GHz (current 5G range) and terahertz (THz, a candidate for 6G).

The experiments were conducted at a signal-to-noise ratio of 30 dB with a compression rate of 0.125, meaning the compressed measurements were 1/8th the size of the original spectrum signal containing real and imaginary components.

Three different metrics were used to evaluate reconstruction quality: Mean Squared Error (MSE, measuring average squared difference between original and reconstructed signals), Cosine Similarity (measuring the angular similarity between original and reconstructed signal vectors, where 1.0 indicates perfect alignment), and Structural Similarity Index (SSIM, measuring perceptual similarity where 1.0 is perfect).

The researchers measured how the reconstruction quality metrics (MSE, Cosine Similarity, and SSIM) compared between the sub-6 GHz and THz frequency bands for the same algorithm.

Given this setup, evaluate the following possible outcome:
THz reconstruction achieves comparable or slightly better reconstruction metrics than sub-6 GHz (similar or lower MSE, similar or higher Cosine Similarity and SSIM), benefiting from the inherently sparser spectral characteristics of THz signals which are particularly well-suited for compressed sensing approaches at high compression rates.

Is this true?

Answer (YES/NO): YES